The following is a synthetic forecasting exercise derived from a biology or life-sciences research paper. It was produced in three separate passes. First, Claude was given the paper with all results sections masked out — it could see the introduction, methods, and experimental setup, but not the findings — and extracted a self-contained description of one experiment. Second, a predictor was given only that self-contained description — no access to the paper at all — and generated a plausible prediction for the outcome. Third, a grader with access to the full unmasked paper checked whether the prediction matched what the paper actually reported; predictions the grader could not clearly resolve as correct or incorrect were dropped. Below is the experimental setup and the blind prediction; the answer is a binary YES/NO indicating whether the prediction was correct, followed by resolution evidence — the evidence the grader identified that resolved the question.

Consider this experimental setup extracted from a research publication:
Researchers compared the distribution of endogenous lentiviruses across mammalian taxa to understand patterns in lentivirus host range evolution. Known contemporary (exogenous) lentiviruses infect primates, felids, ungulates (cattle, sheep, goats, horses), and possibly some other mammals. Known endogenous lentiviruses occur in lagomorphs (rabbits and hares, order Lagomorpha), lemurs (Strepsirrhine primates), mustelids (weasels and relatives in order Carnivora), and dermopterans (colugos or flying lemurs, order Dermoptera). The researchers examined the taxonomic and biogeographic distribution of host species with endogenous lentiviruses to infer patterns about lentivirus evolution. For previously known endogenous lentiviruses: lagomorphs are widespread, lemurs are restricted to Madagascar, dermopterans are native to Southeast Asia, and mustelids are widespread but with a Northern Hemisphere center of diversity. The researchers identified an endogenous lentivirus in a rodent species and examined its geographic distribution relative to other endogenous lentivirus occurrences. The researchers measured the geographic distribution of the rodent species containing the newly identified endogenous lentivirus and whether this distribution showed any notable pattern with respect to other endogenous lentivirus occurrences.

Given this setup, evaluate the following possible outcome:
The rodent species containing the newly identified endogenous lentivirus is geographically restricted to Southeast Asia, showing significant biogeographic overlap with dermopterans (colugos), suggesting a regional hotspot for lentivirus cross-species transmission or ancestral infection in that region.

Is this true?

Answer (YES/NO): NO